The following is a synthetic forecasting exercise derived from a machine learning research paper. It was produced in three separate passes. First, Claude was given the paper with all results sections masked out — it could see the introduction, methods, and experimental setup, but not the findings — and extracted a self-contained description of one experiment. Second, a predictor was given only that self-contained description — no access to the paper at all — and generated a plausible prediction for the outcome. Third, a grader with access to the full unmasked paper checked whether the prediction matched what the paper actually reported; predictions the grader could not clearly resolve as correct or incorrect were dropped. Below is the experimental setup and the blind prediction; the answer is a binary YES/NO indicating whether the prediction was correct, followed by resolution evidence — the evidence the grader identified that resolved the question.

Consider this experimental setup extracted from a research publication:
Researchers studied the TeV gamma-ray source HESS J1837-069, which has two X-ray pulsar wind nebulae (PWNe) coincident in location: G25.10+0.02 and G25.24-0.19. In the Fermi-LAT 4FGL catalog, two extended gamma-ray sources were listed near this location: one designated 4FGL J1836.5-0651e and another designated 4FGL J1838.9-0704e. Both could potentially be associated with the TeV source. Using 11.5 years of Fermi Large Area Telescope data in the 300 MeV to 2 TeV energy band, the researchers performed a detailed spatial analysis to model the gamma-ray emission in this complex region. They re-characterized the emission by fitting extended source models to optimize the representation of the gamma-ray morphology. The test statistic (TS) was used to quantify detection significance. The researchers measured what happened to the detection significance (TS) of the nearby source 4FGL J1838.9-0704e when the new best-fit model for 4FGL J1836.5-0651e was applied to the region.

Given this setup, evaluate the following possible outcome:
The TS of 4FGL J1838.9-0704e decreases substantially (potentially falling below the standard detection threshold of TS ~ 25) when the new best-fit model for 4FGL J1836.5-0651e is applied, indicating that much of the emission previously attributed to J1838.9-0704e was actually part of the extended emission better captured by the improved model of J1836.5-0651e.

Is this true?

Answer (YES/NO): YES